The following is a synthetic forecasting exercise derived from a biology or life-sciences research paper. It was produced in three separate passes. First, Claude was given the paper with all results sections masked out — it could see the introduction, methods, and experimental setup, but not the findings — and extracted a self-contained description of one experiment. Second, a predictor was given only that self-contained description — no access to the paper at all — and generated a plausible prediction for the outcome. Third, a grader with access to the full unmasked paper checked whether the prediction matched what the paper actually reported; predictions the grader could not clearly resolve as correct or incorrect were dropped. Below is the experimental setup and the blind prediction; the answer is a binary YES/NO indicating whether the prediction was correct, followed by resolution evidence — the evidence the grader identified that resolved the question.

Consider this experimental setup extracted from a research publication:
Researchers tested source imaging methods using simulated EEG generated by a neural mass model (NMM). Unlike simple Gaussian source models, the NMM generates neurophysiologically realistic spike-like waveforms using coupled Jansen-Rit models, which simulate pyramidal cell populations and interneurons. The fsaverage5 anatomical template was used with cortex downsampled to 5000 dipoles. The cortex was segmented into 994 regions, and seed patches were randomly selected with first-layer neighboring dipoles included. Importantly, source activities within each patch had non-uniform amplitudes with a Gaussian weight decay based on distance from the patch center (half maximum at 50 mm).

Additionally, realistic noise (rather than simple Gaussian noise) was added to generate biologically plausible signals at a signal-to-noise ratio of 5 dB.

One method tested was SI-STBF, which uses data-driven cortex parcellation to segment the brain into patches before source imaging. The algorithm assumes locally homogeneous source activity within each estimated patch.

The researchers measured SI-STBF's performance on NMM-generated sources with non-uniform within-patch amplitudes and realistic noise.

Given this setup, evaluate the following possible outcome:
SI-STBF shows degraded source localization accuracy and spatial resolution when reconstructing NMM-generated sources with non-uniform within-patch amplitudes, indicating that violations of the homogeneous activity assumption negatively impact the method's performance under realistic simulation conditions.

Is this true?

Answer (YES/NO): NO